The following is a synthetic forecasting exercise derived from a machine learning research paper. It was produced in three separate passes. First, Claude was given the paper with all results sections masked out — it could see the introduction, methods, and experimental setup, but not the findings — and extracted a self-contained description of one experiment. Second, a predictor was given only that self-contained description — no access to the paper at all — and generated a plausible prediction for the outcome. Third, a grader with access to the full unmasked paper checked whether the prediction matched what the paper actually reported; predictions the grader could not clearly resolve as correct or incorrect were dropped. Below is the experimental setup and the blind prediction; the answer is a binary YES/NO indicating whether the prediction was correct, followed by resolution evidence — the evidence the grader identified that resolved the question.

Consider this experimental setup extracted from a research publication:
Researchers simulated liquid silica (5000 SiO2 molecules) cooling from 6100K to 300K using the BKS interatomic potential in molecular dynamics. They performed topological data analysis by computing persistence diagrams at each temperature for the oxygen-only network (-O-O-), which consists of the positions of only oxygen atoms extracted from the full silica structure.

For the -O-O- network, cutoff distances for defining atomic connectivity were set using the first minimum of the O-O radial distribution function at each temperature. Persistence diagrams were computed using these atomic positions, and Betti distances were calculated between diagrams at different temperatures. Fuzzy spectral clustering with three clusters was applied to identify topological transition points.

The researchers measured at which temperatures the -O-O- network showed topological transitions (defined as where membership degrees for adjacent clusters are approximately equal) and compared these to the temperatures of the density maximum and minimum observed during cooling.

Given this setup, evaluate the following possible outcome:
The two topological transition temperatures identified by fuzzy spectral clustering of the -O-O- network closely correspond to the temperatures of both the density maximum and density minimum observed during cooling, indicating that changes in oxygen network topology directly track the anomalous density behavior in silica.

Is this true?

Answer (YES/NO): NO